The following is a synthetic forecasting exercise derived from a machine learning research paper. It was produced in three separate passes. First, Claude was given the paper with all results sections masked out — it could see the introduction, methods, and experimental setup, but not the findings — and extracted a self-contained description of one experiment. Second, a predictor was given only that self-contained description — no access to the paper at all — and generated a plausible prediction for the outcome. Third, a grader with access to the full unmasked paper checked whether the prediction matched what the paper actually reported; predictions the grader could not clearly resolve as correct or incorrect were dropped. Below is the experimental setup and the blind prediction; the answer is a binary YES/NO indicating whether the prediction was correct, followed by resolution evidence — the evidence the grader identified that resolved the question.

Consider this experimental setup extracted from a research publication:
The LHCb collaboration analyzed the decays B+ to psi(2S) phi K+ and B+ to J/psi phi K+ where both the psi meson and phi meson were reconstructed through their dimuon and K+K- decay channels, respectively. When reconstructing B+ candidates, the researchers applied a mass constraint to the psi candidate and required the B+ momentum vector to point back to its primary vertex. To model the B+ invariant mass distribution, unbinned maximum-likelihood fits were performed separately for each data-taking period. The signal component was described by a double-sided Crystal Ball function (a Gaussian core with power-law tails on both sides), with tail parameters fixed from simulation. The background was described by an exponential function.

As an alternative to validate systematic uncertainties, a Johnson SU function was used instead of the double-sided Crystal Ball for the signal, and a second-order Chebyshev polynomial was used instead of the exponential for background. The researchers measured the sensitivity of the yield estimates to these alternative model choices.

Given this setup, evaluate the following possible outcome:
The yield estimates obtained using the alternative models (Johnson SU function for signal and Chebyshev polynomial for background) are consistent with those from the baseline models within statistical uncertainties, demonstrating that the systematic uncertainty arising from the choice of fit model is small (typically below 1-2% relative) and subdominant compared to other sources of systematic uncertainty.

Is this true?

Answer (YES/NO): NO